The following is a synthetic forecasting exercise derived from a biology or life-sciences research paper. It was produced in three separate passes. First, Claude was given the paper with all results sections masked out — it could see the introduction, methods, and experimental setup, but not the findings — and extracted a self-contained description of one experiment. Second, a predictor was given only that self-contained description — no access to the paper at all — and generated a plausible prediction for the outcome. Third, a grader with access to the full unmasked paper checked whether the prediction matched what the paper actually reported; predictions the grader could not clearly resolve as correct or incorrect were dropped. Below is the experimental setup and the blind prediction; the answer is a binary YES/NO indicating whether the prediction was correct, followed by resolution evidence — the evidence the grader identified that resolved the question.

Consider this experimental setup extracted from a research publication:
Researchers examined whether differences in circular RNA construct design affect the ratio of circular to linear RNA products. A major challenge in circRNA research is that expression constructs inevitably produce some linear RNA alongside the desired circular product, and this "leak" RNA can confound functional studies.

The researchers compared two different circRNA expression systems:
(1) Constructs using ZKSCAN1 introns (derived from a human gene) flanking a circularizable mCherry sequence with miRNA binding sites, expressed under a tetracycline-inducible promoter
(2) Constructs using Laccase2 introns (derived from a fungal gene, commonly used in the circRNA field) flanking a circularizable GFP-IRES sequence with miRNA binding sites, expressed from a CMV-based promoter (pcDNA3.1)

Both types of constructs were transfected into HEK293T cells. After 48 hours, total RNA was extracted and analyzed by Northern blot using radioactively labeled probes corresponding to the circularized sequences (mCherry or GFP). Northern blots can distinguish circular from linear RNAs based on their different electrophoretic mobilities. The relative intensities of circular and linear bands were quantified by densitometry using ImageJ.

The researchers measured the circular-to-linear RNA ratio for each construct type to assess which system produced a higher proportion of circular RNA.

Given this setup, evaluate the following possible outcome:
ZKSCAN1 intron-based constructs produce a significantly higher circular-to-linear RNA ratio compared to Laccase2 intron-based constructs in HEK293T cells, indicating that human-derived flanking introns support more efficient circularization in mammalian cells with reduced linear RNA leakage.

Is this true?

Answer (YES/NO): NO